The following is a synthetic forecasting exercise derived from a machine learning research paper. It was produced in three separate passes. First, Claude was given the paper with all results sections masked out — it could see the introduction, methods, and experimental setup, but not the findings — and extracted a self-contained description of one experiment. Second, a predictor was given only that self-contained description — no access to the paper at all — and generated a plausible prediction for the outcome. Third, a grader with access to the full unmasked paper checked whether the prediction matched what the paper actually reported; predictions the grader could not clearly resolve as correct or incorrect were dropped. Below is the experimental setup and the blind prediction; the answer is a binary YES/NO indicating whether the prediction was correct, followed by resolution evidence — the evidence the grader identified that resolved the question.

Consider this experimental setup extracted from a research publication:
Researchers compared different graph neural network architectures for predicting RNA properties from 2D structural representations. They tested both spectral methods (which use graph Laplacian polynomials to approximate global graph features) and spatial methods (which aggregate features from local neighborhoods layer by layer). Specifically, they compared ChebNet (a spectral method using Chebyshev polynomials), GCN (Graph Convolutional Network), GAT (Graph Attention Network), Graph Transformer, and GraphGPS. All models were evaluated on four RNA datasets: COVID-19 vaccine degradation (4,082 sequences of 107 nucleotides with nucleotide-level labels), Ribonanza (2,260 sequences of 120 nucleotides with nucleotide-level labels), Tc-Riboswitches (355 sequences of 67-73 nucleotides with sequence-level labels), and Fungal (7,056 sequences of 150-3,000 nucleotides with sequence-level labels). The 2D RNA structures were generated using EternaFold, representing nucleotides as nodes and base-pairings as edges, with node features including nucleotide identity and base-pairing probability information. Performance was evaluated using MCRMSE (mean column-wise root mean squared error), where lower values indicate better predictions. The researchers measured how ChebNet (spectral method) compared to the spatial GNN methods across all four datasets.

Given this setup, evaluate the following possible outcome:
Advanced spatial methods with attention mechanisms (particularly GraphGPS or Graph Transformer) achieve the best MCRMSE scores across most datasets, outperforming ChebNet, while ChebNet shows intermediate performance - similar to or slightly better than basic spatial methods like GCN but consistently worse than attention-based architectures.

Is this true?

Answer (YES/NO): NO